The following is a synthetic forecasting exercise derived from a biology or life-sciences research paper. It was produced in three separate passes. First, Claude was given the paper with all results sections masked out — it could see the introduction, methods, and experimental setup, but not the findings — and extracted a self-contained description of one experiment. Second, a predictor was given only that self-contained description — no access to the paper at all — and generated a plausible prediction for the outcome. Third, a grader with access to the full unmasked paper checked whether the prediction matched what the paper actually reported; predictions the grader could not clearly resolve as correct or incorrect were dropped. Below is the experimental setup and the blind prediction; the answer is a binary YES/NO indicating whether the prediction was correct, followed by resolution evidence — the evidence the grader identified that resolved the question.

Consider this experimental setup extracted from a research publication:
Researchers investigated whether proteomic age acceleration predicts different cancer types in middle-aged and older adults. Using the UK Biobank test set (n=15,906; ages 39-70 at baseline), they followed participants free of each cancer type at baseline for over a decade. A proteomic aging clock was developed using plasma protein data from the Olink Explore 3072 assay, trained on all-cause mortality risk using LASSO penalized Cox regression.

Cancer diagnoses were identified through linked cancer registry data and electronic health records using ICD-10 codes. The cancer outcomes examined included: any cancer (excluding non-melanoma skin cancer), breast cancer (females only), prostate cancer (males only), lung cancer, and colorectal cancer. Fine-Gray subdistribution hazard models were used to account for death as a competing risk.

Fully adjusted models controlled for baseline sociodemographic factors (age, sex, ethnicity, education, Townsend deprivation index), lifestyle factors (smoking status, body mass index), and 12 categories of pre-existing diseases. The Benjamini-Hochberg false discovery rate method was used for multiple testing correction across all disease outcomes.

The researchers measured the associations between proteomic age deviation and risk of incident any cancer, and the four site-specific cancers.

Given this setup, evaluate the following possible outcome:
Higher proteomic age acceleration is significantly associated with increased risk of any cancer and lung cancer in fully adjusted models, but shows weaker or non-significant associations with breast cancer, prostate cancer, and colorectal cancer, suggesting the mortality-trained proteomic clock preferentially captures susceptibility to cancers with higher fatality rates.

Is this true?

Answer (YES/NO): NO